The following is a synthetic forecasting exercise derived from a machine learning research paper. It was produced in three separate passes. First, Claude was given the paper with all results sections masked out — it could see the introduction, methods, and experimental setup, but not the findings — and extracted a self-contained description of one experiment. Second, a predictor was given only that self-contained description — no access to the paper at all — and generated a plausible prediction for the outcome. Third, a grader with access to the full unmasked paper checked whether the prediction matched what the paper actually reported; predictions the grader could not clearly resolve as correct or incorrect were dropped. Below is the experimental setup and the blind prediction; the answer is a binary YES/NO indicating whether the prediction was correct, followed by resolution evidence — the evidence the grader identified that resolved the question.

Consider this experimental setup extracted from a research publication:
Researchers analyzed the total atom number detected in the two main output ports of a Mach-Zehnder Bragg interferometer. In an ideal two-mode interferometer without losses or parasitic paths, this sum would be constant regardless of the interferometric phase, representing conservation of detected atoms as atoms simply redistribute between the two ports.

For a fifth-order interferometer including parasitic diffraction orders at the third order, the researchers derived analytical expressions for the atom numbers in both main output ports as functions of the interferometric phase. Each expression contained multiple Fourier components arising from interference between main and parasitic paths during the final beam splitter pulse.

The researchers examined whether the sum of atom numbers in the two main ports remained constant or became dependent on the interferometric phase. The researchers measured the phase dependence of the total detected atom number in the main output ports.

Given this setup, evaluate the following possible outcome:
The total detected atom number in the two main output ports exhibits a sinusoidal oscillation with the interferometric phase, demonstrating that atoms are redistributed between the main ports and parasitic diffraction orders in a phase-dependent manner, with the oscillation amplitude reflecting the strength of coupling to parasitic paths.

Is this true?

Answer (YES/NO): NO